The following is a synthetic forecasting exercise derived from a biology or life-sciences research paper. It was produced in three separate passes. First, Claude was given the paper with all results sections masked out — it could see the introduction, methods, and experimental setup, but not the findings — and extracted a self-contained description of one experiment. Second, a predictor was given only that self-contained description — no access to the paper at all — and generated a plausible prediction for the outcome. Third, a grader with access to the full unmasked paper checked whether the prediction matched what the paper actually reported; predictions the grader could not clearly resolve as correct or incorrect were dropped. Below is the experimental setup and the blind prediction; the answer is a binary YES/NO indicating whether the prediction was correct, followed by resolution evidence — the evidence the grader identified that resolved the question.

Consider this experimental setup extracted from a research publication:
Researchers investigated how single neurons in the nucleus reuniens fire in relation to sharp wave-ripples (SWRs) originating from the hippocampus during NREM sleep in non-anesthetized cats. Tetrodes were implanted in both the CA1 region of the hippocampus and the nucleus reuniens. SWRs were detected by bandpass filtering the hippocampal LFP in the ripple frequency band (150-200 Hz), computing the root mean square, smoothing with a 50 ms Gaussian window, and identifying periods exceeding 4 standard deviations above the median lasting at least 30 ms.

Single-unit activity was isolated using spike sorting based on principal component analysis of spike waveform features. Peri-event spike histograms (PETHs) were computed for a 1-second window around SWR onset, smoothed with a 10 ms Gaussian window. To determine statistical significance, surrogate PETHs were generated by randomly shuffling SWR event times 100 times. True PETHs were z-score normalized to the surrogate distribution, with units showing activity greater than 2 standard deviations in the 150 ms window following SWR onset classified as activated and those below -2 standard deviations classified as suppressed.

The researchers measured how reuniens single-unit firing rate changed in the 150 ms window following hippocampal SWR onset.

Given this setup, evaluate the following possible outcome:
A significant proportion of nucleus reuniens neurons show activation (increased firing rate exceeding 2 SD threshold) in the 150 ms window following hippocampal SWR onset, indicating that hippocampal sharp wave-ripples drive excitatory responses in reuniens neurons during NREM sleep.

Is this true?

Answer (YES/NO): NO